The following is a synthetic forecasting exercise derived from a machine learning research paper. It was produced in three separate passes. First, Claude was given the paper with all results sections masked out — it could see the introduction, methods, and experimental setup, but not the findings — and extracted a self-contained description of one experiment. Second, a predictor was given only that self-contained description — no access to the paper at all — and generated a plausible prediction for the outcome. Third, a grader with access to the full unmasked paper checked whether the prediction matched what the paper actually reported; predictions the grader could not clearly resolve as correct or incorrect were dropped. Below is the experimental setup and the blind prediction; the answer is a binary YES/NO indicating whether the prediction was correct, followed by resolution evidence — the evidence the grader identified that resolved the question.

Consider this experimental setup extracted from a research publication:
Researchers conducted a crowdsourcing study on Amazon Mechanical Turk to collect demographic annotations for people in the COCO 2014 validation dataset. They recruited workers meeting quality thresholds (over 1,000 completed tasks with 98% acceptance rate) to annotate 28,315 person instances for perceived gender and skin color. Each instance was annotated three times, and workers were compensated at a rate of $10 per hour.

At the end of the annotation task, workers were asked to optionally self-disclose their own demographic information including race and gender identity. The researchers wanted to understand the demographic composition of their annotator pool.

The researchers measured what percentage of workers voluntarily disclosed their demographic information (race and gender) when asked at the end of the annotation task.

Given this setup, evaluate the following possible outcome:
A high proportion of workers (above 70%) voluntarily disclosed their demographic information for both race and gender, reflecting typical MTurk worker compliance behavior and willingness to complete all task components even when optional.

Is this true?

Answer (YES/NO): YES